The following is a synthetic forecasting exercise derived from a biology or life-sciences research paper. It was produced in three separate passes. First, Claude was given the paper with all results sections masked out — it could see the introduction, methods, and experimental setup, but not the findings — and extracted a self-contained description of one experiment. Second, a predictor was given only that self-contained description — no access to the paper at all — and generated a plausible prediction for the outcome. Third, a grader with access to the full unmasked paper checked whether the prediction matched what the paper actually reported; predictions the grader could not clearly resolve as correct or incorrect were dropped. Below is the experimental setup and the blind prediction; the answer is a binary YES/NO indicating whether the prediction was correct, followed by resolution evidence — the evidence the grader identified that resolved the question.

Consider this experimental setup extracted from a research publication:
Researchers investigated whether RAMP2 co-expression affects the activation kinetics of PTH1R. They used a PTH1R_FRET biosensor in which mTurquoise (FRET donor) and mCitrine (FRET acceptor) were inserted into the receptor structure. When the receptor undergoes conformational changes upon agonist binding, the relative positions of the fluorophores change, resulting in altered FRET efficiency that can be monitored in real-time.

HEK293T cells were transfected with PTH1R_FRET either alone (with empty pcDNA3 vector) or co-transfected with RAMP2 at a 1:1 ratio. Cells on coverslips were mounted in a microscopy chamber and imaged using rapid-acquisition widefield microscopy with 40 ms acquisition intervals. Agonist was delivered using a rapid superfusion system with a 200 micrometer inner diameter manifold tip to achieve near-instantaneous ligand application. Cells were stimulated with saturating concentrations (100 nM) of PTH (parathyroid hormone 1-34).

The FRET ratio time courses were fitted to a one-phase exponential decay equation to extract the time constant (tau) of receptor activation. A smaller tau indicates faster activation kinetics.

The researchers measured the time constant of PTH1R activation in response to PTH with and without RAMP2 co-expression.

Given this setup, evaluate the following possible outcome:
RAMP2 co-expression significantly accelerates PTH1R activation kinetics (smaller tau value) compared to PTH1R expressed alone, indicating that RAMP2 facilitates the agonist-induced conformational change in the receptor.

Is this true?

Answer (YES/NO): YES